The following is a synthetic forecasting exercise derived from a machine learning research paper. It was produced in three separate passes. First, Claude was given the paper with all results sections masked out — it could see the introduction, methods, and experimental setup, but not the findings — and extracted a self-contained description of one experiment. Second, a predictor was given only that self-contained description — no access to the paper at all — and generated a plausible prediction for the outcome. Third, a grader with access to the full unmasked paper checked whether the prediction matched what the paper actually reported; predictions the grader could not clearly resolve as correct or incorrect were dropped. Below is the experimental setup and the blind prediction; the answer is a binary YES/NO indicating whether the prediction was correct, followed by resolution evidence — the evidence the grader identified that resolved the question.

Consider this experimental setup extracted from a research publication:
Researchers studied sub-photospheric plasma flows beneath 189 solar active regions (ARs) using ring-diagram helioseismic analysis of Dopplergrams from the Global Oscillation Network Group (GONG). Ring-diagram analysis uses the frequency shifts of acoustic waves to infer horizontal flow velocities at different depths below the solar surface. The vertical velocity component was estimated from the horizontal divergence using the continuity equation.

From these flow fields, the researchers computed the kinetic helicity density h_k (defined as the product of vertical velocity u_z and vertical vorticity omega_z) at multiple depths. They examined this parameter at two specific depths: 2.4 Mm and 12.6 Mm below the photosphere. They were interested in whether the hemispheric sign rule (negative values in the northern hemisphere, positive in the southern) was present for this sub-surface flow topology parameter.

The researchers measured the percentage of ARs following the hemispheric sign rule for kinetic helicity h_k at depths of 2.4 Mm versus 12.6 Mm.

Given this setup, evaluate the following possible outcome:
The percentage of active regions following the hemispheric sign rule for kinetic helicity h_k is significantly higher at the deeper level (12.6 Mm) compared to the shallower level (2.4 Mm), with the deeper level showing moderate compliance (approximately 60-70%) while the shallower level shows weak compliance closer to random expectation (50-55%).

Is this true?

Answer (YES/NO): NO